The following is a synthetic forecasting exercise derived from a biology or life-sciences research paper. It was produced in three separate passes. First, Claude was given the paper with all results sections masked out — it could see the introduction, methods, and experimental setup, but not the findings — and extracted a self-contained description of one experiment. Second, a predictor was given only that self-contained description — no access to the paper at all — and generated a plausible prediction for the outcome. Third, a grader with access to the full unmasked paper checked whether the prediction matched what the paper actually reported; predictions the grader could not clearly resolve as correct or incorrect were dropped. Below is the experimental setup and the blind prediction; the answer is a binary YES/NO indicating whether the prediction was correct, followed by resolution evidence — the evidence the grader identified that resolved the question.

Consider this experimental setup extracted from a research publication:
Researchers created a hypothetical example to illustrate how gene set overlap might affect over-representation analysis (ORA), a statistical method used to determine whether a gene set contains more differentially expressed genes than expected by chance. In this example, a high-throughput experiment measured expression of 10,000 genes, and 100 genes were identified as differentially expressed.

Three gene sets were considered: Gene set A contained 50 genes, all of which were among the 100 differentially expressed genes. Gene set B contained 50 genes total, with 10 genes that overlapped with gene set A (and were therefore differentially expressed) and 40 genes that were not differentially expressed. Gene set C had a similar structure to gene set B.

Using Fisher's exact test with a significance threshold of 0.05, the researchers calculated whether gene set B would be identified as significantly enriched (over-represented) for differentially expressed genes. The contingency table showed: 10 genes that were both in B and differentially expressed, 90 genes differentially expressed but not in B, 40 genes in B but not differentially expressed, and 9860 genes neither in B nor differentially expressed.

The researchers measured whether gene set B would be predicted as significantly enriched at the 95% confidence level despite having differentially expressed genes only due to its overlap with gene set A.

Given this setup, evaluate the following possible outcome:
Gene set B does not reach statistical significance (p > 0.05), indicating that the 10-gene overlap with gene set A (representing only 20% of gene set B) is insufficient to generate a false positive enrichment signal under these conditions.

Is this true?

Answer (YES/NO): NO